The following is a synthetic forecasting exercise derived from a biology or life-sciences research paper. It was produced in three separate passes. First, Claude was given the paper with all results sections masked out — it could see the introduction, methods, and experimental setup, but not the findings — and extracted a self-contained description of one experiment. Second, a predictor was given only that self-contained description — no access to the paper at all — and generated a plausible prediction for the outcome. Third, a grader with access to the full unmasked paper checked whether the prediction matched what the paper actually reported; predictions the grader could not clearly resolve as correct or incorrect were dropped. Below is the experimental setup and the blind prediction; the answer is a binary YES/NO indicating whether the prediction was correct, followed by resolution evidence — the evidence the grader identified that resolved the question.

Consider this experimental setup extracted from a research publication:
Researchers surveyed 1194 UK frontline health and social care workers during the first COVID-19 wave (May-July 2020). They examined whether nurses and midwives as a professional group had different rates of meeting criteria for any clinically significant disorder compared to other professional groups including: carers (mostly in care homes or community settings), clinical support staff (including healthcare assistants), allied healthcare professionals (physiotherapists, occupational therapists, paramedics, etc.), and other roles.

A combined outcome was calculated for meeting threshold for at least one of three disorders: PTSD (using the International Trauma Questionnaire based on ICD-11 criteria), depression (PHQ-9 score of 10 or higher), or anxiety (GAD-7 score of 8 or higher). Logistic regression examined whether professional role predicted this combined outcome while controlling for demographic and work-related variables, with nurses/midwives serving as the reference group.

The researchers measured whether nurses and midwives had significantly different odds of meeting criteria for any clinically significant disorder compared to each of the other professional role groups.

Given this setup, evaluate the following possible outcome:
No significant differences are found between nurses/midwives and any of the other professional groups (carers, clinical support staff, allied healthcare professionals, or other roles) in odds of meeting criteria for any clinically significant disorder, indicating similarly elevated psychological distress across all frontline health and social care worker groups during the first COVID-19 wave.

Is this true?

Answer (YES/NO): NO